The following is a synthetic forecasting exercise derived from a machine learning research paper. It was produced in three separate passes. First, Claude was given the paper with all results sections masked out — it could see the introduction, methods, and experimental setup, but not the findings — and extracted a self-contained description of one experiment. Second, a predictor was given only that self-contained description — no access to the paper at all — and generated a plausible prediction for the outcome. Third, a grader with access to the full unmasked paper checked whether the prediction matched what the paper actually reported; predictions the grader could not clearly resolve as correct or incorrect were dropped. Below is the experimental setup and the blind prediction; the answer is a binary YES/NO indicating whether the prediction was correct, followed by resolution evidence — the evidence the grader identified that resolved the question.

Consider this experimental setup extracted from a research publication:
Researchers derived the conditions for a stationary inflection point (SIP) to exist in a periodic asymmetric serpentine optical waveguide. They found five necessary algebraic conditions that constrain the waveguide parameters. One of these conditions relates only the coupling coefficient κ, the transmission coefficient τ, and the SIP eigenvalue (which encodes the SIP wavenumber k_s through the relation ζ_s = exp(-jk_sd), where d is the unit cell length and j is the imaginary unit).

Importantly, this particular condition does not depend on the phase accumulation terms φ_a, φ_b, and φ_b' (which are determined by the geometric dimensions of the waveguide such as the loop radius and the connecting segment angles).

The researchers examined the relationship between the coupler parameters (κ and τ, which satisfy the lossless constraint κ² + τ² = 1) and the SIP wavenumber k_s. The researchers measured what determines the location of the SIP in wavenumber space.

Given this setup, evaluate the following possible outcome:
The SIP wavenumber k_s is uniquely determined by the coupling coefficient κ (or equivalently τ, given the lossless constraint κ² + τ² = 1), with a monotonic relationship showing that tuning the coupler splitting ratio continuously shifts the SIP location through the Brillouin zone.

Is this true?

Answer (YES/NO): NO